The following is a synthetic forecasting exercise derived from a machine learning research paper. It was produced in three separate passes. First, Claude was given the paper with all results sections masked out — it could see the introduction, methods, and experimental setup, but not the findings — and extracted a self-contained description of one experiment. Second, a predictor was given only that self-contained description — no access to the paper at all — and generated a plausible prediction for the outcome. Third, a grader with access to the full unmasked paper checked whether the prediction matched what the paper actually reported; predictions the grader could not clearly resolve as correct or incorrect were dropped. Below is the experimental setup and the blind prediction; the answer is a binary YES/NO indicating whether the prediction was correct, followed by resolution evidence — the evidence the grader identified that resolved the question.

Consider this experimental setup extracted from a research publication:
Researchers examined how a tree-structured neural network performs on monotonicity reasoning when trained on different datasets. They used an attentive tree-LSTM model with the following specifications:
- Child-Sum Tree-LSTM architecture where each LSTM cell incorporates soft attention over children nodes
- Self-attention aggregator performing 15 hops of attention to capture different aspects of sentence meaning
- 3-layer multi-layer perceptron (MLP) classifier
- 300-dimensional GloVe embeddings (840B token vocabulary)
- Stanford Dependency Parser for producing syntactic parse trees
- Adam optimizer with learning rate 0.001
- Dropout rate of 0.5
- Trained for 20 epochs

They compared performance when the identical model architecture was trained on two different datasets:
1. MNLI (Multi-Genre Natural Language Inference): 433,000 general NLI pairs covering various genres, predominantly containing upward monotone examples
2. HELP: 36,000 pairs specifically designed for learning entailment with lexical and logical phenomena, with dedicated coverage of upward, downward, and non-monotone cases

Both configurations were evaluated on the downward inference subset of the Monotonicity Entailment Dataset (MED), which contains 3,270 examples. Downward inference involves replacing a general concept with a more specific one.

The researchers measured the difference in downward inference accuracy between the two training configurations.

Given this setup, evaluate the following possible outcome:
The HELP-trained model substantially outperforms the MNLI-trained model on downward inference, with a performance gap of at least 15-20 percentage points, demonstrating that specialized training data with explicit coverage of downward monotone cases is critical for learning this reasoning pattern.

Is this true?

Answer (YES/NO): NO